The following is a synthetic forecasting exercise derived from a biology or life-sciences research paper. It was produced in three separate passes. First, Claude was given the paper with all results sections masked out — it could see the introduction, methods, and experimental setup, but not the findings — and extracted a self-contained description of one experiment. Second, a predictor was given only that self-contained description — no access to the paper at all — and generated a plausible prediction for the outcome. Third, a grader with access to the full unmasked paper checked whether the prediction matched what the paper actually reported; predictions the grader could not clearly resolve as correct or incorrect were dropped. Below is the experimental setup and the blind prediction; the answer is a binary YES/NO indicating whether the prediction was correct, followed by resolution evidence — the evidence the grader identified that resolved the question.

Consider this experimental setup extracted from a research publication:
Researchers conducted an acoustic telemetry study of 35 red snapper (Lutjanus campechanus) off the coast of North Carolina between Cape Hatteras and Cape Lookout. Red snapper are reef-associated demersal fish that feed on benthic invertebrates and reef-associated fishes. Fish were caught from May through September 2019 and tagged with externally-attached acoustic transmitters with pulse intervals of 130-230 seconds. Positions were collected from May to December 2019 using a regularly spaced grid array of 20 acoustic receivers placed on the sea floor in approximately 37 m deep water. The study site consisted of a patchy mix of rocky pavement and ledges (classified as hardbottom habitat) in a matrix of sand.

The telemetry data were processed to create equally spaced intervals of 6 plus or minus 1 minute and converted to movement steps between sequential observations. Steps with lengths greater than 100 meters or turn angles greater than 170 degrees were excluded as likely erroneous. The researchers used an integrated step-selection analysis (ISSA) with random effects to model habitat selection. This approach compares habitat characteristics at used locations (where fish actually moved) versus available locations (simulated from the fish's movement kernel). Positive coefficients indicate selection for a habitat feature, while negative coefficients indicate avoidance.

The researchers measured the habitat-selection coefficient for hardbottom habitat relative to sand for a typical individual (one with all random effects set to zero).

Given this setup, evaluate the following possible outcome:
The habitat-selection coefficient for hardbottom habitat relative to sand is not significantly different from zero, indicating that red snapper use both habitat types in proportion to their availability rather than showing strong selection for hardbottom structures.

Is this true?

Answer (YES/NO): NO